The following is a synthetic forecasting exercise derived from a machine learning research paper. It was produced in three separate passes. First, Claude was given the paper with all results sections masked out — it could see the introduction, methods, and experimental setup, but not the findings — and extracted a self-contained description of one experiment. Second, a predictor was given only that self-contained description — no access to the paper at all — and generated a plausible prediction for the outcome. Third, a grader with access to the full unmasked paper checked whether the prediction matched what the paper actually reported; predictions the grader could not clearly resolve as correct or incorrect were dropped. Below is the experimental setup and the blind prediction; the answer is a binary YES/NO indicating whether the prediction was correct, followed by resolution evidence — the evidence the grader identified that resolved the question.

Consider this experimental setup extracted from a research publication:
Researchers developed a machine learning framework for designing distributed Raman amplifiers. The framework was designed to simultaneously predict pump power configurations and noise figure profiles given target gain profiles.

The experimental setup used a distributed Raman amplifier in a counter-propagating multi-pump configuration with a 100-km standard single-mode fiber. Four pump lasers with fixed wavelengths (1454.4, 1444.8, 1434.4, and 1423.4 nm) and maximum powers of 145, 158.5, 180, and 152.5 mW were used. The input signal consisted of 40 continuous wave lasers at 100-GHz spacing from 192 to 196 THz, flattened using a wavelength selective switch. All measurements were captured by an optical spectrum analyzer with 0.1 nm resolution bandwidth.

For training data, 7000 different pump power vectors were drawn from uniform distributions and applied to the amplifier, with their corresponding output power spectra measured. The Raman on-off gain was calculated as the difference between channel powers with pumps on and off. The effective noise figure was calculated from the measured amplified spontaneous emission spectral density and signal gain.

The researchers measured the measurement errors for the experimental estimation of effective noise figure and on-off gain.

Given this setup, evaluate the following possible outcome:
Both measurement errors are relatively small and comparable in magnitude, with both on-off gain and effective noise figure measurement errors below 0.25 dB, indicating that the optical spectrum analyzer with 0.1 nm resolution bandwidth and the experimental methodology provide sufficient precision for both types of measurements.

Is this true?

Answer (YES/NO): YES